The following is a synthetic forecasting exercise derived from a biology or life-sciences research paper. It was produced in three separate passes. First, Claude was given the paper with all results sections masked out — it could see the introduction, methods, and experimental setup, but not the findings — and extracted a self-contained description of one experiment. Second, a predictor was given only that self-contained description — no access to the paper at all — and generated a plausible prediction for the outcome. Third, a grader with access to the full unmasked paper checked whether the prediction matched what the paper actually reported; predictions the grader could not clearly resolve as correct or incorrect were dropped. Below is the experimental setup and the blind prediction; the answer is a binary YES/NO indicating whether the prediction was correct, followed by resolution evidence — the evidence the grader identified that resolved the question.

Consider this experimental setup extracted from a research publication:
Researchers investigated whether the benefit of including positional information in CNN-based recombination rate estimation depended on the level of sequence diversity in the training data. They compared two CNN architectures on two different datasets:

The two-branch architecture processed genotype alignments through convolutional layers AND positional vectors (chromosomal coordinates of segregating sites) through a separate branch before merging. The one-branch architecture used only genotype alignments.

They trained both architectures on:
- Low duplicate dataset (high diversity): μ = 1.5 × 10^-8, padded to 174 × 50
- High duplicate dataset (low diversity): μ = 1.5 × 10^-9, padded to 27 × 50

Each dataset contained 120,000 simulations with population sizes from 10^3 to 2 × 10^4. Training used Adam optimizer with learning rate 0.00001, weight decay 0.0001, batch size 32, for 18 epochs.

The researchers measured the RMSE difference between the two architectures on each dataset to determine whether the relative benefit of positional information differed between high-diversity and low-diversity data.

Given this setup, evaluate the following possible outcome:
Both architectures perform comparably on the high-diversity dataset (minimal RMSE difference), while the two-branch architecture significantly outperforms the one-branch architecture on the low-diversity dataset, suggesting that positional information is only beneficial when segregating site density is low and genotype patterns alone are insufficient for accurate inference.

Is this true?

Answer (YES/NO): NO